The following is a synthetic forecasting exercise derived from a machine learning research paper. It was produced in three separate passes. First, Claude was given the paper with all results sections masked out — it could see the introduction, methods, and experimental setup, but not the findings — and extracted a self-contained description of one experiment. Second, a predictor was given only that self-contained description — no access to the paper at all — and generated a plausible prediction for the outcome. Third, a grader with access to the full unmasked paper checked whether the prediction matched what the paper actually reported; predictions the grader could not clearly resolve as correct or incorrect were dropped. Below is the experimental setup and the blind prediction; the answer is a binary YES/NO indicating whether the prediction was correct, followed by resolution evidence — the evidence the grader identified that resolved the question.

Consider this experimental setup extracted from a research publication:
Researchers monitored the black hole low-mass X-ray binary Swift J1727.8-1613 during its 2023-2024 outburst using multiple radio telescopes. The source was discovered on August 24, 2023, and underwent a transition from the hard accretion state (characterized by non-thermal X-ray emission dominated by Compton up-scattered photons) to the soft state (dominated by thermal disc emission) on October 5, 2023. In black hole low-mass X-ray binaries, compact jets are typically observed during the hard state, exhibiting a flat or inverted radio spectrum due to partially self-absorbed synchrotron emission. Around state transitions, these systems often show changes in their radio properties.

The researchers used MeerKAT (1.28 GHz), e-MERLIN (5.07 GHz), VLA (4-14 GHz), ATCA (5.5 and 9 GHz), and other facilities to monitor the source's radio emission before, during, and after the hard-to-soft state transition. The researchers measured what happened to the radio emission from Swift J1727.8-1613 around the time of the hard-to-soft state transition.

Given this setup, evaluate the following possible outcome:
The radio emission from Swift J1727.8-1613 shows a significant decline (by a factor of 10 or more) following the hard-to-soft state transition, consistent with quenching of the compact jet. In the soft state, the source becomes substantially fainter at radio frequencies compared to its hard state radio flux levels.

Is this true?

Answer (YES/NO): YES